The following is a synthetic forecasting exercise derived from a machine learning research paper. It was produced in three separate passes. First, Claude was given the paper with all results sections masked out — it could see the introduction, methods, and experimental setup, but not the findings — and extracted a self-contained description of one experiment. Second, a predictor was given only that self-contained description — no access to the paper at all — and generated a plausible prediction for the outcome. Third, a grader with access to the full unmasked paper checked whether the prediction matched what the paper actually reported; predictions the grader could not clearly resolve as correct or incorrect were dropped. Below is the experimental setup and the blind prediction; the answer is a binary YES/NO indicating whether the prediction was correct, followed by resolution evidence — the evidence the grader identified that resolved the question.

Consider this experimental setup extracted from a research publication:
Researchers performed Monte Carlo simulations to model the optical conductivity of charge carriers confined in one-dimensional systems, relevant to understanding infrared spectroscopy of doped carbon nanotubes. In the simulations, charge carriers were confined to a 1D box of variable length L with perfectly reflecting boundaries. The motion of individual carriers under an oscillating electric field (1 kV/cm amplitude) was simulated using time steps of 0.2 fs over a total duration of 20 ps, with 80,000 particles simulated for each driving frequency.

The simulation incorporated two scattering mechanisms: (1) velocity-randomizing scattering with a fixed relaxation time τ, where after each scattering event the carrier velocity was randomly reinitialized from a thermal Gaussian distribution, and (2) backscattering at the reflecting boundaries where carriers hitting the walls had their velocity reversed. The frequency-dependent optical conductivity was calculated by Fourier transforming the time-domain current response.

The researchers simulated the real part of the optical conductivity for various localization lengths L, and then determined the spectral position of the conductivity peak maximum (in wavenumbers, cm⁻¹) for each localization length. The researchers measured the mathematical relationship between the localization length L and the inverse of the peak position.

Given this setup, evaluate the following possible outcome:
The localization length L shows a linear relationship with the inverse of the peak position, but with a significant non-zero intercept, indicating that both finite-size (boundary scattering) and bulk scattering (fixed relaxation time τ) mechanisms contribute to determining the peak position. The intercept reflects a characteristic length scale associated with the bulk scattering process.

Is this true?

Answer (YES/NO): NO